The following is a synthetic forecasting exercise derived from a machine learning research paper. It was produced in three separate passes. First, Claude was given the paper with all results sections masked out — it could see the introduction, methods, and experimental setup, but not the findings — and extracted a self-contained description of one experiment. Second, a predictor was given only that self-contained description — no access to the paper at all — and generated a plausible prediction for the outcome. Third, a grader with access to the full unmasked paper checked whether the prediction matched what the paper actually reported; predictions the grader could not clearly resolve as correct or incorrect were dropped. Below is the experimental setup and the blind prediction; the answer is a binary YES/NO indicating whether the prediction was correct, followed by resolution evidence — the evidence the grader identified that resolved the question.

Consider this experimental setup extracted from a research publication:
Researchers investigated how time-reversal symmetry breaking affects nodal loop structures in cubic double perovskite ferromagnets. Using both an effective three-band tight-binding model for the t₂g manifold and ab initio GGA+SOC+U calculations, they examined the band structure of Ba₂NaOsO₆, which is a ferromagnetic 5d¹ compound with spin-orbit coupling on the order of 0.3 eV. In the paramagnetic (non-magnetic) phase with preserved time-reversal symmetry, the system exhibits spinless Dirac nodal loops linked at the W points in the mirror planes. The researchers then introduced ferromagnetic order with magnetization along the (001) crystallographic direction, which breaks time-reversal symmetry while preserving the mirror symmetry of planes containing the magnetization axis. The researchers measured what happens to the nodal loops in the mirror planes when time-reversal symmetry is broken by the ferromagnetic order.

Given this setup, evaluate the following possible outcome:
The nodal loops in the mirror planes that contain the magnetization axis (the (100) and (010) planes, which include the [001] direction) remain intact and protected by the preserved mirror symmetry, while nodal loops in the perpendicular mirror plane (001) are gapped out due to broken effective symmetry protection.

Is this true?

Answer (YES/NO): NO